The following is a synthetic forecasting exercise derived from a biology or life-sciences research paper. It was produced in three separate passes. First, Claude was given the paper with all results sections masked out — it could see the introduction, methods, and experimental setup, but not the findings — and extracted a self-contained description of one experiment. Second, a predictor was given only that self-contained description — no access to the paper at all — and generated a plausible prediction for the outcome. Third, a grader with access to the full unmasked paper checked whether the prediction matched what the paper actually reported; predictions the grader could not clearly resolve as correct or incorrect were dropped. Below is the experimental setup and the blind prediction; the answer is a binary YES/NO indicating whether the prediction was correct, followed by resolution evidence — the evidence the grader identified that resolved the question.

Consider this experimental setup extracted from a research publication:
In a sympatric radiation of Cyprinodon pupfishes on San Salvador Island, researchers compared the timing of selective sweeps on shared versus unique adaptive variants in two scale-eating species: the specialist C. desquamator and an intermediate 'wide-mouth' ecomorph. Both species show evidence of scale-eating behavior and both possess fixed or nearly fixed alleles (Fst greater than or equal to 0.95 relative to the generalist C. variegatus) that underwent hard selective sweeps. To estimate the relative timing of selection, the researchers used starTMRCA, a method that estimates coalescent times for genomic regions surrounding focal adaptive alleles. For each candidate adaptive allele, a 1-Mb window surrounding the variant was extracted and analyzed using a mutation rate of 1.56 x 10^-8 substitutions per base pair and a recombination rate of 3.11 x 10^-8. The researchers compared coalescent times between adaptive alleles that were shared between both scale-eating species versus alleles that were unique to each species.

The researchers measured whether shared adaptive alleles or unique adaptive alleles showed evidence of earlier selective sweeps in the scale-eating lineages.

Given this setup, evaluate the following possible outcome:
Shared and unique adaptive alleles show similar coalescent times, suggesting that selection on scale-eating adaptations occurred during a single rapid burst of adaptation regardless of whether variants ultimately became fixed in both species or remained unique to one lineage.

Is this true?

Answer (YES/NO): NO